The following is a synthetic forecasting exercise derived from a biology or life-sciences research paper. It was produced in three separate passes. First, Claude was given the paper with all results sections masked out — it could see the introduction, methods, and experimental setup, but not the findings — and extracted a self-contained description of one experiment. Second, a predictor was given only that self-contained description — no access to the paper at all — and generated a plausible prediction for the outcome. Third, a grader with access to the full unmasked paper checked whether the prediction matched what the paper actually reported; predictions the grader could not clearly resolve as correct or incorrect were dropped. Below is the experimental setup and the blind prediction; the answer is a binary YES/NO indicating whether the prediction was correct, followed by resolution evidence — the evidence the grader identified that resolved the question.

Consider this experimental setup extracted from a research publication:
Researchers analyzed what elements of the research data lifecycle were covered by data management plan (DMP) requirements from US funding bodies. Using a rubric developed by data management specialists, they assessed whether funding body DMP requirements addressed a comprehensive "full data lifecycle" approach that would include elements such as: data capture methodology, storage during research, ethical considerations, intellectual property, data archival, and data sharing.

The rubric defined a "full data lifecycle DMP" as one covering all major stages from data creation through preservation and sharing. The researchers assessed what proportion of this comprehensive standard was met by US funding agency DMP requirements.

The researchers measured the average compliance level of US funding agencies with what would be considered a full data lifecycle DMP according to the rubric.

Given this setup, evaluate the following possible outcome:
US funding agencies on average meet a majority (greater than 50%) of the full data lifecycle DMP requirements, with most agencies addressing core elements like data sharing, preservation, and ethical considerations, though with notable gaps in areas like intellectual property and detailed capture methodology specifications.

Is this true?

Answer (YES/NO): NO